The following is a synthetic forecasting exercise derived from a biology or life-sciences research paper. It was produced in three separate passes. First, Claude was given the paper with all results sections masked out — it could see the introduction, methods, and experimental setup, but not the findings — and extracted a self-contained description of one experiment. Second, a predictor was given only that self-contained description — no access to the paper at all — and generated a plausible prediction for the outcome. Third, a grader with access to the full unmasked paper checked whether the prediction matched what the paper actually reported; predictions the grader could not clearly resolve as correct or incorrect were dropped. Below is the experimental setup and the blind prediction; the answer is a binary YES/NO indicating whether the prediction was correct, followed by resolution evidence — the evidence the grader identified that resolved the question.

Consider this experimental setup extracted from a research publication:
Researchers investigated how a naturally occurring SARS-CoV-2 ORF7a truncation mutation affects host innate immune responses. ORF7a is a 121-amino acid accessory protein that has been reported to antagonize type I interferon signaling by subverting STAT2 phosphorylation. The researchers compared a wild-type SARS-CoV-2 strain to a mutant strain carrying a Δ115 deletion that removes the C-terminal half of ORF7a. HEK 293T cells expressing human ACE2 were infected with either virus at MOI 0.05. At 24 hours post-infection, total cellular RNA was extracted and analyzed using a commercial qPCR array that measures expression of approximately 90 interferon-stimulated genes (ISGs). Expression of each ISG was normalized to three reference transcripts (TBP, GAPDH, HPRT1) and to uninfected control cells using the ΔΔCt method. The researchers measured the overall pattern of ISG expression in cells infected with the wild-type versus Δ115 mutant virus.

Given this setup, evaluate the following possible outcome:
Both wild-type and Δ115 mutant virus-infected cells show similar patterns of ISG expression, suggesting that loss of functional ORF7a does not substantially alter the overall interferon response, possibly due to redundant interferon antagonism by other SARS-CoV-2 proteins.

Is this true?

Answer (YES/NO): NO